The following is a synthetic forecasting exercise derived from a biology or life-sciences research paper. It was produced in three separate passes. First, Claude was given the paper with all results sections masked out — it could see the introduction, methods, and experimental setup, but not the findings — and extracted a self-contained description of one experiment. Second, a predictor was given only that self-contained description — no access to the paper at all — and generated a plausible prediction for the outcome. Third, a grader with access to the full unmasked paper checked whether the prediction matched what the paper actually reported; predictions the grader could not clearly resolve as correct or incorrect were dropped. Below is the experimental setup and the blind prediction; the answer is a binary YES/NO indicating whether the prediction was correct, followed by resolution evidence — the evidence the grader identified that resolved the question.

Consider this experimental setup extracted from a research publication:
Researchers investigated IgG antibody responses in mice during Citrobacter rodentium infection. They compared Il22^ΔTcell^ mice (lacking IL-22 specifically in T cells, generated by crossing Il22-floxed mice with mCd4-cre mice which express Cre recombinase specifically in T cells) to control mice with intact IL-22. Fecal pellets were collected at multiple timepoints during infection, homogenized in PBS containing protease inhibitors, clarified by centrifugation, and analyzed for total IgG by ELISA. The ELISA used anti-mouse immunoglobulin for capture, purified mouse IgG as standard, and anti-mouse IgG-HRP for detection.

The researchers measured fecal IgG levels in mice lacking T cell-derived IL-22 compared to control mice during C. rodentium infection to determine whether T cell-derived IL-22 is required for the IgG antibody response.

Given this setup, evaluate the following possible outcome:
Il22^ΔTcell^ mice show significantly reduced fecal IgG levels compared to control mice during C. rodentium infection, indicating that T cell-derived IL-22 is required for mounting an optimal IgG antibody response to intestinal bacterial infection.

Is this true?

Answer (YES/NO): NO